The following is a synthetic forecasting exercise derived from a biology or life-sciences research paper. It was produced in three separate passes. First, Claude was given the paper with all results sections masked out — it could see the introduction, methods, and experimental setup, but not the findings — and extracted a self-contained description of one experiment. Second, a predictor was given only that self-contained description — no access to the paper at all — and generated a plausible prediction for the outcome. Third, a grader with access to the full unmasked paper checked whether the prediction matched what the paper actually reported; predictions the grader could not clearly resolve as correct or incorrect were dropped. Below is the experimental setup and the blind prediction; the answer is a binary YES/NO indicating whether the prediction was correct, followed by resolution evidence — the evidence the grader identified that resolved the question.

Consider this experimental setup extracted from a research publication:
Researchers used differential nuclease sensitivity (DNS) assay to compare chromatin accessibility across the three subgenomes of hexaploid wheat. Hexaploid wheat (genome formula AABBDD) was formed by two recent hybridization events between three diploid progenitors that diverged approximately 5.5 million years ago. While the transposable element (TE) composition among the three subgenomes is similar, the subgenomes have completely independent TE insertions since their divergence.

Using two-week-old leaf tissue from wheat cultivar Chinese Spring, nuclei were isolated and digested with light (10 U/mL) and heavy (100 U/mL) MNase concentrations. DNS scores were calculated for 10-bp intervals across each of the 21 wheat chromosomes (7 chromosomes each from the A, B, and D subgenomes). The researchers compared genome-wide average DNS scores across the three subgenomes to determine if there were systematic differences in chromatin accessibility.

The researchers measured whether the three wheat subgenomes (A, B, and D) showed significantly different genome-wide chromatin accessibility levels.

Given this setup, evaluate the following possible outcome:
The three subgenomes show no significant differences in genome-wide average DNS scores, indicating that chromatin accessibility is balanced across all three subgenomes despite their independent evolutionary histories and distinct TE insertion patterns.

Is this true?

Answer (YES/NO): NO